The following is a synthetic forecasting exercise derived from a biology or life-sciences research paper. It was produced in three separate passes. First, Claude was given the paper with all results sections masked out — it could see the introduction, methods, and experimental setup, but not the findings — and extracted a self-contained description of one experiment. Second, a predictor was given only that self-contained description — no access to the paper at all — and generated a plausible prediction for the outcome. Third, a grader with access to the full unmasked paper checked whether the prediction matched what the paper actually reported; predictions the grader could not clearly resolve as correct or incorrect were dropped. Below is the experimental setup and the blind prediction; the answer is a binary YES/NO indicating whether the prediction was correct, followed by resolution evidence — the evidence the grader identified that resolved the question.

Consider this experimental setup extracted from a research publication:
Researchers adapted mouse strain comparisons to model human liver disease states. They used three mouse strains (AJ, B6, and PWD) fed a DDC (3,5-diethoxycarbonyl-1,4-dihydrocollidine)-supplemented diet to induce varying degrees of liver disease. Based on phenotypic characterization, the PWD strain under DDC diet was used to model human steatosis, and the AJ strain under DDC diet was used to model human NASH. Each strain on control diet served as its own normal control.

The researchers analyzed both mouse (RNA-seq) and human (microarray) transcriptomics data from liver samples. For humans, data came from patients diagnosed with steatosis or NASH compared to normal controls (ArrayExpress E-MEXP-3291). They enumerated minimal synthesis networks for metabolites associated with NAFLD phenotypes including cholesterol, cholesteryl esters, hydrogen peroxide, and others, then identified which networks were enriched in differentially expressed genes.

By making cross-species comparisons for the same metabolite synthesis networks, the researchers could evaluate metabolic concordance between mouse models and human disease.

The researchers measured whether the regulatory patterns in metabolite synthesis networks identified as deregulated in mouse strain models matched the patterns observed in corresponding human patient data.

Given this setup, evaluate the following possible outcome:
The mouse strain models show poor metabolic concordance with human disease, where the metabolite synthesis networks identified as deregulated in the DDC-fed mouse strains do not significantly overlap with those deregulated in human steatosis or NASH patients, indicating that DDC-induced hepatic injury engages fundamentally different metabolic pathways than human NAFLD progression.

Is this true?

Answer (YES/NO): NO